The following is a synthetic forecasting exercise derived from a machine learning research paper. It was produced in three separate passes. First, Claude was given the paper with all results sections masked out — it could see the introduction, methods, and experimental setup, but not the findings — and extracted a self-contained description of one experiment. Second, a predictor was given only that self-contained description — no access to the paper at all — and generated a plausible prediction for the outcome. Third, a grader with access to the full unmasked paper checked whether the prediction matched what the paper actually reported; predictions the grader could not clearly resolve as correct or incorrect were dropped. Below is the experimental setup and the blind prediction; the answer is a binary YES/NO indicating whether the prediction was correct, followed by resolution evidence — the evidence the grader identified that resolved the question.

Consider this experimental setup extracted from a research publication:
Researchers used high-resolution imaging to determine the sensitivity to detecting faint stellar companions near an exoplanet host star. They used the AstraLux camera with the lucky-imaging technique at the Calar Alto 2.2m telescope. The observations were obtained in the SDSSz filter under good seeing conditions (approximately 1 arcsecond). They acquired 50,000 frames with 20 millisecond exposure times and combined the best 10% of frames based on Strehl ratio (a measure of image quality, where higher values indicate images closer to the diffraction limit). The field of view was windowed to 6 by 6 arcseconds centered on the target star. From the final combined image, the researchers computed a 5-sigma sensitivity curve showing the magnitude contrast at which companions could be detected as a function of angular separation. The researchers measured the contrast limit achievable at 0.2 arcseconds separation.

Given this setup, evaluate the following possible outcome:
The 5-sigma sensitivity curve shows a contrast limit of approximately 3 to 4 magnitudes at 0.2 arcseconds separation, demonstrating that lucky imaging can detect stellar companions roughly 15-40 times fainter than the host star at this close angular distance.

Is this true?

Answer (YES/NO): YES